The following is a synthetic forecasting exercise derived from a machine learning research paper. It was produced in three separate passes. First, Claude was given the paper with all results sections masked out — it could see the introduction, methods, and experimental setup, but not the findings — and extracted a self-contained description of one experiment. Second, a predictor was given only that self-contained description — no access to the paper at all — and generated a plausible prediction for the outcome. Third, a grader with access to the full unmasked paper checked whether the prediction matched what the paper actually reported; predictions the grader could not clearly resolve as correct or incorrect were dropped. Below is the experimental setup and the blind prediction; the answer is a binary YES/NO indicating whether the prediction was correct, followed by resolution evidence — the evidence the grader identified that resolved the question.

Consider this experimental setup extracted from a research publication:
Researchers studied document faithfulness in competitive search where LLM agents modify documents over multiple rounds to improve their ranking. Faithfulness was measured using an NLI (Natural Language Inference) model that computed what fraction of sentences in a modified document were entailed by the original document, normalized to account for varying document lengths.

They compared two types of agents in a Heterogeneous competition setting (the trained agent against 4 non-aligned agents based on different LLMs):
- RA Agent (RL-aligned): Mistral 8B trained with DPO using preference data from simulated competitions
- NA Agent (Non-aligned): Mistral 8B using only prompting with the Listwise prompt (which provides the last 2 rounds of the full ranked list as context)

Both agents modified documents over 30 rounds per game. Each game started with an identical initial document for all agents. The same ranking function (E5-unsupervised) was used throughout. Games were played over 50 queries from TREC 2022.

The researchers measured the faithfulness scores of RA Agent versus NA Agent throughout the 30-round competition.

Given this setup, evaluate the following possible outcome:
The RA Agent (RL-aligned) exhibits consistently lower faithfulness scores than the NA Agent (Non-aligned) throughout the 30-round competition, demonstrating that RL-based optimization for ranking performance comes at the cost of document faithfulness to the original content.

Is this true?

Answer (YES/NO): NO